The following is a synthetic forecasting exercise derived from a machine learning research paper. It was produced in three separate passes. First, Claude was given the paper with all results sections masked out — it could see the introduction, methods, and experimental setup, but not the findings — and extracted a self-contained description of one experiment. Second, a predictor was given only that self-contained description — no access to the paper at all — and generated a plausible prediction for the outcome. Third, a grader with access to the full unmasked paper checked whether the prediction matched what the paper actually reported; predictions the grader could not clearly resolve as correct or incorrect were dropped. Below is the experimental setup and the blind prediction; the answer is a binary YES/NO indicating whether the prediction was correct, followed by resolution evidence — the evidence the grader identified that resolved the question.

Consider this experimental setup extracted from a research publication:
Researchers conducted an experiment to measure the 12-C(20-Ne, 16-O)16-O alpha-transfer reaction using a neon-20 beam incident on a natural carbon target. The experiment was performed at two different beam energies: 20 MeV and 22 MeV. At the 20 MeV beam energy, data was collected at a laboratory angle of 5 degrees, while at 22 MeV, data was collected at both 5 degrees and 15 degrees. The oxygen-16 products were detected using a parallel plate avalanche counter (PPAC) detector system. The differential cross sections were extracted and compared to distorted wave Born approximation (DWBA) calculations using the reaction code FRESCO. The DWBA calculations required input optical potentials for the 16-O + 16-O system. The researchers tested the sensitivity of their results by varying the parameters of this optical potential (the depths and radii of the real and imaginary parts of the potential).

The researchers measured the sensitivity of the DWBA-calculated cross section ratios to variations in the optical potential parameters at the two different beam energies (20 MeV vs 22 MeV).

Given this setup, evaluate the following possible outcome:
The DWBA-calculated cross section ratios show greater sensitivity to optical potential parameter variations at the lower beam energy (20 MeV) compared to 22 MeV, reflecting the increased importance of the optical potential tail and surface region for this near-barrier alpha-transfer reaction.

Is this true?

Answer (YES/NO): NO